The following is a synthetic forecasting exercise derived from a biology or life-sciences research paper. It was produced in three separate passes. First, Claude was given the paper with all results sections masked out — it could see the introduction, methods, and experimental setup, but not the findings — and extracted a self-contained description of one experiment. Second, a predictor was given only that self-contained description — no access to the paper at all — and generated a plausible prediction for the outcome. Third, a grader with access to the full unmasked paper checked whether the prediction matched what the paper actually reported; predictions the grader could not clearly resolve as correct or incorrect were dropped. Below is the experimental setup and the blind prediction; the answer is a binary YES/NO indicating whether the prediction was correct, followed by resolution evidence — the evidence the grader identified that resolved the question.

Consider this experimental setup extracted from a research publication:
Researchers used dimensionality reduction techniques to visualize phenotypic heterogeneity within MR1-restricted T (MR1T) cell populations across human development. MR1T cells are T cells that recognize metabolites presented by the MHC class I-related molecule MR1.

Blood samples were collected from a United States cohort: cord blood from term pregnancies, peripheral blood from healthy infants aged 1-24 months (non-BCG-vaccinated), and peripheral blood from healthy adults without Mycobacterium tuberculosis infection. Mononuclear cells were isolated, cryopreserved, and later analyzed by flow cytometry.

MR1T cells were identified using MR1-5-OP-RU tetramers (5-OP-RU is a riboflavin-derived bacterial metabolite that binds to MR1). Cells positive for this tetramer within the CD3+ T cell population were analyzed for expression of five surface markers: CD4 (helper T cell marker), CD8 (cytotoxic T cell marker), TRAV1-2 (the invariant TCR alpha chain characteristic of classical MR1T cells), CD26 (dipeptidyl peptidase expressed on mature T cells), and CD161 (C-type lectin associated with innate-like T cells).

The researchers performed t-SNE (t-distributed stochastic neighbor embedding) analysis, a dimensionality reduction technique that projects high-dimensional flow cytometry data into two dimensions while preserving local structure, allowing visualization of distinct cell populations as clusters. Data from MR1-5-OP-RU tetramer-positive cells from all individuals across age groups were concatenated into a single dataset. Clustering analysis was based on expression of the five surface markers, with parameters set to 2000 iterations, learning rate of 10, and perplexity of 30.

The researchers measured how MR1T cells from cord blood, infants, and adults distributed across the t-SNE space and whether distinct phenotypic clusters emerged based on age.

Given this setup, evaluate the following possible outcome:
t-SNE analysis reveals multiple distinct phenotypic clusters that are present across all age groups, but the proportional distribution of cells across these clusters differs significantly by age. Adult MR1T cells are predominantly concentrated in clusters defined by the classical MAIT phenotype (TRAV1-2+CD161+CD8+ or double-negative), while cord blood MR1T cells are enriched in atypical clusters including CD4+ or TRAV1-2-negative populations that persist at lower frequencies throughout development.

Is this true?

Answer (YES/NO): NO